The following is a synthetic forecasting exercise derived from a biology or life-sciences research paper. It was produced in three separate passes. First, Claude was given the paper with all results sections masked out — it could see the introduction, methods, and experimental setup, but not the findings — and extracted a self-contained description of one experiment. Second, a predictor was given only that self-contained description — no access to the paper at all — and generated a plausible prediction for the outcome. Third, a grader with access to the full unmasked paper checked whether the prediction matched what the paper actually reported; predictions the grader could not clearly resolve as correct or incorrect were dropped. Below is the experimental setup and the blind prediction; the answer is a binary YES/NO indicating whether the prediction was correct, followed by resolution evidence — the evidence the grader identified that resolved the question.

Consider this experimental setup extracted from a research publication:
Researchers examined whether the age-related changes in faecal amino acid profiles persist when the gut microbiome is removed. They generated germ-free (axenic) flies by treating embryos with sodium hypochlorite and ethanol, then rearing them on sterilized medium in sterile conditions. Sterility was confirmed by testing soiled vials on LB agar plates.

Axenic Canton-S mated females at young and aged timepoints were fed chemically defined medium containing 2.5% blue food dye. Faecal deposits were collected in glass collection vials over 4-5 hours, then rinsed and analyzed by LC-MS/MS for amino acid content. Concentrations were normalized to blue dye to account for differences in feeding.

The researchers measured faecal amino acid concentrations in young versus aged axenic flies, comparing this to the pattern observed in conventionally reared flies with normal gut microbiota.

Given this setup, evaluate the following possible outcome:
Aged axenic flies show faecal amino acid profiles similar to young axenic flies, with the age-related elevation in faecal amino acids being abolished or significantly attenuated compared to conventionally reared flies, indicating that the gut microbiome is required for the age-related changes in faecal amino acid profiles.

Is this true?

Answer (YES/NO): NO